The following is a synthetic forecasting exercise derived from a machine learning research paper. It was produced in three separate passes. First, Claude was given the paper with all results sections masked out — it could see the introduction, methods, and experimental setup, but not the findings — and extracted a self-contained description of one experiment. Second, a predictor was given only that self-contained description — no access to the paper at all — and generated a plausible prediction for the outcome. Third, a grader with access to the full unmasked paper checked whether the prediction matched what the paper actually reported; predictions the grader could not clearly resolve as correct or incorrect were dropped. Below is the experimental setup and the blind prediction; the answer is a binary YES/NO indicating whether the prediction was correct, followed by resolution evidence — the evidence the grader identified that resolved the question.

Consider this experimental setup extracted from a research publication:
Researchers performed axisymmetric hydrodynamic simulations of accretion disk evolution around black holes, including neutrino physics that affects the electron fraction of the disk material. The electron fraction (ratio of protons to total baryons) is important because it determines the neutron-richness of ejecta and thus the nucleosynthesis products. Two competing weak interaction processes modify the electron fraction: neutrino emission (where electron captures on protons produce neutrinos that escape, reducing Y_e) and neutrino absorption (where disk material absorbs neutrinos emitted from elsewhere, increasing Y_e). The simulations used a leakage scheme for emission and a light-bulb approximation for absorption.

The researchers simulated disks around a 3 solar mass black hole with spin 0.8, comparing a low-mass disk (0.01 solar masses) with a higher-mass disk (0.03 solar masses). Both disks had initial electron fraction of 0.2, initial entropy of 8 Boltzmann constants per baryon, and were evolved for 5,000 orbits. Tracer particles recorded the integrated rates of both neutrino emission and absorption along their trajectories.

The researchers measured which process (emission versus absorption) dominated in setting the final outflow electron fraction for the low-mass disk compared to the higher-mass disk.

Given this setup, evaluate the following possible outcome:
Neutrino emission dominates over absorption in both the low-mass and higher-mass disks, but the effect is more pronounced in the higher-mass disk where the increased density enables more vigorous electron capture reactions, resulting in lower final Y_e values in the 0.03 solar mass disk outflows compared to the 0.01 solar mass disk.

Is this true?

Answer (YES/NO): NO